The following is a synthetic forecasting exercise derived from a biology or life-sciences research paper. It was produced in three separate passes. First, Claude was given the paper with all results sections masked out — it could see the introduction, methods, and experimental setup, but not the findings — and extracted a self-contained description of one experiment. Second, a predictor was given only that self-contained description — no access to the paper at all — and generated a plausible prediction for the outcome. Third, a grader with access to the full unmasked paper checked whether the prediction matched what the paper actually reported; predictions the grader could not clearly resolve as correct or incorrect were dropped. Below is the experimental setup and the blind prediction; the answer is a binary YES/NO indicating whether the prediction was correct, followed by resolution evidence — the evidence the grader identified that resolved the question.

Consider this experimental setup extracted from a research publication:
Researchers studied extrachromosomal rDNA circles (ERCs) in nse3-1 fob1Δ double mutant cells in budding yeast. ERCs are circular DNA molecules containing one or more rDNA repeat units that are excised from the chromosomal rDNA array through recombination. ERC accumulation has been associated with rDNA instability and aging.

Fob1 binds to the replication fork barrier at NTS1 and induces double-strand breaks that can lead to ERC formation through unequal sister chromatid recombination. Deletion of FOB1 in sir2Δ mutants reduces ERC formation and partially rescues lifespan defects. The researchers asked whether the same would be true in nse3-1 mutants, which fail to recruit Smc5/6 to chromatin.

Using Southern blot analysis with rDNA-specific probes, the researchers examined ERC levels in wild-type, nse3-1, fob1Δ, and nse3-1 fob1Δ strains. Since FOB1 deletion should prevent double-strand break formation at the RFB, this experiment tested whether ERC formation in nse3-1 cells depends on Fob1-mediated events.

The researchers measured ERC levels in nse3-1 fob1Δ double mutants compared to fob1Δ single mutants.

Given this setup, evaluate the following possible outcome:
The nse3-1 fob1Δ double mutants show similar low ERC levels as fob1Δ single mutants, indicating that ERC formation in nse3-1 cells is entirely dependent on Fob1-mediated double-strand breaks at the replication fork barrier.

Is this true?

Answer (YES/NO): NO